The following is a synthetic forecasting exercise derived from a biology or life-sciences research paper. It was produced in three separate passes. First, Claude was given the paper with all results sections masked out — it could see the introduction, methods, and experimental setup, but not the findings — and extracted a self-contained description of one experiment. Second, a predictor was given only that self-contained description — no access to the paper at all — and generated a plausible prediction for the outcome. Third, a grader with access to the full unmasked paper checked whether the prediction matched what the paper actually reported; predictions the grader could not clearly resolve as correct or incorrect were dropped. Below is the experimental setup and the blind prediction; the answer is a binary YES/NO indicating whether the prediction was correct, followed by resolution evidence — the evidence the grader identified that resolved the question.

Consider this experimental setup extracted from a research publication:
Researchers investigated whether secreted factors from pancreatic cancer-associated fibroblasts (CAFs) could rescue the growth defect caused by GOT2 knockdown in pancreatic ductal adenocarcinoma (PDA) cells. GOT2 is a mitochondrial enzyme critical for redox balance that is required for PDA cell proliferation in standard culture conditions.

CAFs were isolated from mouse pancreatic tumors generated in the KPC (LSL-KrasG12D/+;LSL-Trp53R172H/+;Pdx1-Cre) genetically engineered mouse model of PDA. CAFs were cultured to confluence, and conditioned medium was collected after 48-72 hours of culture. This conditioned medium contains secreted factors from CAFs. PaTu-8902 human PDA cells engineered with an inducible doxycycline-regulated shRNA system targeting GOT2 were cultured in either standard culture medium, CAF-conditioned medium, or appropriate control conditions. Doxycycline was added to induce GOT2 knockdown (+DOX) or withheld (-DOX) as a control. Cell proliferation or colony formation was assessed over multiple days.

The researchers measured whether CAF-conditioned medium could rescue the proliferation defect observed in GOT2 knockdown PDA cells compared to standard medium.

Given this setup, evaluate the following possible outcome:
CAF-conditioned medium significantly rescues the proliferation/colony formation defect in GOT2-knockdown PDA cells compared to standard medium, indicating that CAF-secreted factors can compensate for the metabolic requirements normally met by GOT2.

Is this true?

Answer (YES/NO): YES